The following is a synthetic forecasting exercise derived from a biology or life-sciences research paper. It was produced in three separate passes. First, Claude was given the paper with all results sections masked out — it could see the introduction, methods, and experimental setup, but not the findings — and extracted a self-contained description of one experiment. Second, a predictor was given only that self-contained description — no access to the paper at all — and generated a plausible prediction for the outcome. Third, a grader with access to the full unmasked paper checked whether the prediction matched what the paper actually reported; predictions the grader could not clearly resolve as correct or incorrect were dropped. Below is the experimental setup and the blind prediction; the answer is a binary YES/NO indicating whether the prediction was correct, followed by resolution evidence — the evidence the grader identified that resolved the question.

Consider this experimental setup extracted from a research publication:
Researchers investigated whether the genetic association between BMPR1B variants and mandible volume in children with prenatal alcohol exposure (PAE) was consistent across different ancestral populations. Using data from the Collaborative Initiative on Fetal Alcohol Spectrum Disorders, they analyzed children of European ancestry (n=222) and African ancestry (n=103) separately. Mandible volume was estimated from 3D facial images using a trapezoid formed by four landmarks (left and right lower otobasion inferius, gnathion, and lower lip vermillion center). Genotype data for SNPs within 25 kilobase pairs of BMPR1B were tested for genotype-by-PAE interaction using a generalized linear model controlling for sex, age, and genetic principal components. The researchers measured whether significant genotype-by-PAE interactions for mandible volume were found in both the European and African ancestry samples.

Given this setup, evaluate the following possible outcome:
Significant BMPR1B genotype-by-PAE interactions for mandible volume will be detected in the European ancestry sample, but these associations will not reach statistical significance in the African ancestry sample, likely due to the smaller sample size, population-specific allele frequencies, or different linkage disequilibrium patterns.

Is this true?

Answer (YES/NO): YES